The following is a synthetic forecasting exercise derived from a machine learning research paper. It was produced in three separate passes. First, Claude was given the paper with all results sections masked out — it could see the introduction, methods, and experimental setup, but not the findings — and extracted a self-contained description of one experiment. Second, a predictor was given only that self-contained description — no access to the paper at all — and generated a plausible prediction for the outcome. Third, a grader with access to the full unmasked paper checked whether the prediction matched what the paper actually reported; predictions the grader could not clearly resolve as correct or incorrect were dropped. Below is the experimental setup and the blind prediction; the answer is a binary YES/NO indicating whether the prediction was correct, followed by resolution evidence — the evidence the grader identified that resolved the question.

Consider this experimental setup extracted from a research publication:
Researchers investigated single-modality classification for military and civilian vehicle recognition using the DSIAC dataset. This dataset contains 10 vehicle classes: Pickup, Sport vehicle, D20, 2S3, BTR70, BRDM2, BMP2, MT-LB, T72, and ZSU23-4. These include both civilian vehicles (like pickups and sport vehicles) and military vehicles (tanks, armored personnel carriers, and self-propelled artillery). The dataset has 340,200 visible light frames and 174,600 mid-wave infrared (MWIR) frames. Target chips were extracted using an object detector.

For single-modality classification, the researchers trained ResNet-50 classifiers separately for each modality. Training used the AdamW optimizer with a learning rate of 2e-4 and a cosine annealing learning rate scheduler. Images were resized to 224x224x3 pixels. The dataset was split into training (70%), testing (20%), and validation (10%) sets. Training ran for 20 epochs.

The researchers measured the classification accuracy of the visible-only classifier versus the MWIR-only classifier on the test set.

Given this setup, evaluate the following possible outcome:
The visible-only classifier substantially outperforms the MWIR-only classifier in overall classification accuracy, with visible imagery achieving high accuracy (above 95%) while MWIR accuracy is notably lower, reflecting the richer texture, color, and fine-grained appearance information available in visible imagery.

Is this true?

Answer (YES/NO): NO